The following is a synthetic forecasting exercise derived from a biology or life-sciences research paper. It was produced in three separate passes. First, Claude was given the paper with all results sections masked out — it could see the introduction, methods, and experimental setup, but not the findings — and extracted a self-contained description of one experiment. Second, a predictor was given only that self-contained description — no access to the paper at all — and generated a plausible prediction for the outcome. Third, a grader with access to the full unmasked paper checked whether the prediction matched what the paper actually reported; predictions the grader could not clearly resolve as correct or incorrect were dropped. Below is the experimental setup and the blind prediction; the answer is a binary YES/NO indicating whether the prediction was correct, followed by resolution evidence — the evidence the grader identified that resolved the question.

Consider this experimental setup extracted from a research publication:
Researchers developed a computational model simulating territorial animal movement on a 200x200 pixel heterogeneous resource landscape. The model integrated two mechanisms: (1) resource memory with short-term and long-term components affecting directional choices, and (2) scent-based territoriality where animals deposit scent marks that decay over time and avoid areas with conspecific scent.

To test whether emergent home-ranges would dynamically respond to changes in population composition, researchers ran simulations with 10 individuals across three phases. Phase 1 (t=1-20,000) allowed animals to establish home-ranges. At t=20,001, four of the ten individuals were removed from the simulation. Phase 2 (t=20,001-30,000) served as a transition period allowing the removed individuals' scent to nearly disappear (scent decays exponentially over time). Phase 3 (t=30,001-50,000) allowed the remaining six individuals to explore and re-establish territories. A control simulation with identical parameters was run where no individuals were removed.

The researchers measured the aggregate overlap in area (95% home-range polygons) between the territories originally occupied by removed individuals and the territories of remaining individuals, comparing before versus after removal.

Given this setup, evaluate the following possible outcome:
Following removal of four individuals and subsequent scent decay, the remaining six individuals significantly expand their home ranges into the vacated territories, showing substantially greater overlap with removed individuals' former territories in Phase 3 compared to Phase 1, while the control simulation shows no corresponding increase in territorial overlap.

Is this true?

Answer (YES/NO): NO